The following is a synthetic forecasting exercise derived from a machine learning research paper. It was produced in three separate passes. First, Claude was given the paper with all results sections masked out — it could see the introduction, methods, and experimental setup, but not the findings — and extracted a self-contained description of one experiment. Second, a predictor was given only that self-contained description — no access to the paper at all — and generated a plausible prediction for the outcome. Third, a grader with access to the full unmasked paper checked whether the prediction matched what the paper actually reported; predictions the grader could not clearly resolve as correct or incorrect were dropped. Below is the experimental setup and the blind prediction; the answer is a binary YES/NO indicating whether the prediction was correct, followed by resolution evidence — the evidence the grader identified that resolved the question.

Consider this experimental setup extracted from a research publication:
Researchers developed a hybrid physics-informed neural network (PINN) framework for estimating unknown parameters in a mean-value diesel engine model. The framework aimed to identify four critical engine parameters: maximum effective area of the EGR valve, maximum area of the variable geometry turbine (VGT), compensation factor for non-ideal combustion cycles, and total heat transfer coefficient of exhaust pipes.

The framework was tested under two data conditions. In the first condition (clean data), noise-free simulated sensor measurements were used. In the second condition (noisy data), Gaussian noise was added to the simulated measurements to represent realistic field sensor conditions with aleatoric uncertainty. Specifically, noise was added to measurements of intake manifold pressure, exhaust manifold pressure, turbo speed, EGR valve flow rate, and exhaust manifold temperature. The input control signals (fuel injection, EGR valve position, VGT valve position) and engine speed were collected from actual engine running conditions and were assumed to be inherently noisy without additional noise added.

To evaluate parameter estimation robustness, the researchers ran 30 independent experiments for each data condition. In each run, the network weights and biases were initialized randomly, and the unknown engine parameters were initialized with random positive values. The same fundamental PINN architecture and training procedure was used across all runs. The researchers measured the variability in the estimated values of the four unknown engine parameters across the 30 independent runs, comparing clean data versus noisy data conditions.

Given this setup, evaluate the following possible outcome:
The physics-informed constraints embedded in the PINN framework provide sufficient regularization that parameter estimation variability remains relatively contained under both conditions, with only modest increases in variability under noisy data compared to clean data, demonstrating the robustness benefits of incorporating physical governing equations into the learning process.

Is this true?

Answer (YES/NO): NO